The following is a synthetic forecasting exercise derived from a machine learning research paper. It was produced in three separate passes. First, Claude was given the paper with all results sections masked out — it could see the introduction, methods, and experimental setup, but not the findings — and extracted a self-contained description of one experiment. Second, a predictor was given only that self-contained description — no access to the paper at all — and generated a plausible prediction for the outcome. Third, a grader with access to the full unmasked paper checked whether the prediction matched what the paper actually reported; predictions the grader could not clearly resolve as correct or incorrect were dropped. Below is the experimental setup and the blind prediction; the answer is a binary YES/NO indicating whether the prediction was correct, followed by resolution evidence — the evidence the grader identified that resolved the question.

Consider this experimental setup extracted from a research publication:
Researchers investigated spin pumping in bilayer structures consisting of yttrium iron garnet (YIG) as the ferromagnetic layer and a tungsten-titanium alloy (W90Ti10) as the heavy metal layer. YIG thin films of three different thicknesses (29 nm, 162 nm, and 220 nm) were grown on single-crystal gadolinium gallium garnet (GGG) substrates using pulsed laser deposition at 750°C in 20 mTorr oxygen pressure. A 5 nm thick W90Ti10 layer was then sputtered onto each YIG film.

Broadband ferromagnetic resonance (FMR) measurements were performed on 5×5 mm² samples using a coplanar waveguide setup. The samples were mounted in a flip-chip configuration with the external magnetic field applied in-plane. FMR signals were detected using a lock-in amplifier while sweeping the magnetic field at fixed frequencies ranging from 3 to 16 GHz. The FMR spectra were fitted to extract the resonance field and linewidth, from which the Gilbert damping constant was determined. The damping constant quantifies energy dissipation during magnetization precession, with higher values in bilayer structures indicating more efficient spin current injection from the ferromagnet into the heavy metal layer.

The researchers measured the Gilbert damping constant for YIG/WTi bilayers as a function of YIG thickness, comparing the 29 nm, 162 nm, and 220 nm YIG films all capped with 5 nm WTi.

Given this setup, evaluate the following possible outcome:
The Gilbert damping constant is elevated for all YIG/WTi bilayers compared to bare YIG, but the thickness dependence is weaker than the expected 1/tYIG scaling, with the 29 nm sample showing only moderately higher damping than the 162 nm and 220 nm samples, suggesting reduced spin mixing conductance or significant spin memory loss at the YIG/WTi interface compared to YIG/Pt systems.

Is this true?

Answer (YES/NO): NO